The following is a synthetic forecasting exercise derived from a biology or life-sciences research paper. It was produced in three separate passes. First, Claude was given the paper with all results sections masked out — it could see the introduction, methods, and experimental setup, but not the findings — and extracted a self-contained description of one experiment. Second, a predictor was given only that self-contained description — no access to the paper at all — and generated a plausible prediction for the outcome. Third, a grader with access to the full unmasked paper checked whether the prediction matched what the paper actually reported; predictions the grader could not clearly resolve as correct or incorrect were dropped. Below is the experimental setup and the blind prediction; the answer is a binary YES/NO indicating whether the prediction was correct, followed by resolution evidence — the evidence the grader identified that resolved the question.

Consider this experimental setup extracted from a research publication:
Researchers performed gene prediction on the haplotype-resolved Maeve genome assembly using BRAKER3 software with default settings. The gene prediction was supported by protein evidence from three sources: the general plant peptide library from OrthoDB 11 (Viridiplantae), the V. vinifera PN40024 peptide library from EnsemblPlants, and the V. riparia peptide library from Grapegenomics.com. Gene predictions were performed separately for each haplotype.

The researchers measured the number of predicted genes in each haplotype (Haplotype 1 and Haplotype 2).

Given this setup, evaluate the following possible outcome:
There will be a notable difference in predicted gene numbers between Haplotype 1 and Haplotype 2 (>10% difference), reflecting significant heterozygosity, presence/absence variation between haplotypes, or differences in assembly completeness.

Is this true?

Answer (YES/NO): NO